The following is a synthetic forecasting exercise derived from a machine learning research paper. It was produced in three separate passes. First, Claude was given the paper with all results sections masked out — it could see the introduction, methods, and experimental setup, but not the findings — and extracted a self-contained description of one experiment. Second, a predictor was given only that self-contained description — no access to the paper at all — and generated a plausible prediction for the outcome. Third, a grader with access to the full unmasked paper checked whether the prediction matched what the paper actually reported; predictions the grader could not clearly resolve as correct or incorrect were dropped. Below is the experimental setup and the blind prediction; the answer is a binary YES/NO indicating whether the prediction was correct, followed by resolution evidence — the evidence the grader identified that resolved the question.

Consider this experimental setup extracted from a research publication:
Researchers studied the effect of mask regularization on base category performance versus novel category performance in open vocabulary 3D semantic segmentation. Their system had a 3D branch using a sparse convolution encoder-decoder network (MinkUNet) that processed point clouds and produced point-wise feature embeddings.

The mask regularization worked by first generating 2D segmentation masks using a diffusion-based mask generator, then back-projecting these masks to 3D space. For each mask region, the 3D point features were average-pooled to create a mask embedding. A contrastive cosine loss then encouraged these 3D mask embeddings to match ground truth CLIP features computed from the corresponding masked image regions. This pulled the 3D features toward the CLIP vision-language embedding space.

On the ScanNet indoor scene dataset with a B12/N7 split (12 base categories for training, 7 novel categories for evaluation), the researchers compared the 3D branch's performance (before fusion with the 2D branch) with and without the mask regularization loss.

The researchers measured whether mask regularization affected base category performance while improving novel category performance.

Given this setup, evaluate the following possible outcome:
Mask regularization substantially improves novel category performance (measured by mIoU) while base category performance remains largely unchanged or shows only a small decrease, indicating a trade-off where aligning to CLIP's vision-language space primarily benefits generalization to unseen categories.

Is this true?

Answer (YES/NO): NO